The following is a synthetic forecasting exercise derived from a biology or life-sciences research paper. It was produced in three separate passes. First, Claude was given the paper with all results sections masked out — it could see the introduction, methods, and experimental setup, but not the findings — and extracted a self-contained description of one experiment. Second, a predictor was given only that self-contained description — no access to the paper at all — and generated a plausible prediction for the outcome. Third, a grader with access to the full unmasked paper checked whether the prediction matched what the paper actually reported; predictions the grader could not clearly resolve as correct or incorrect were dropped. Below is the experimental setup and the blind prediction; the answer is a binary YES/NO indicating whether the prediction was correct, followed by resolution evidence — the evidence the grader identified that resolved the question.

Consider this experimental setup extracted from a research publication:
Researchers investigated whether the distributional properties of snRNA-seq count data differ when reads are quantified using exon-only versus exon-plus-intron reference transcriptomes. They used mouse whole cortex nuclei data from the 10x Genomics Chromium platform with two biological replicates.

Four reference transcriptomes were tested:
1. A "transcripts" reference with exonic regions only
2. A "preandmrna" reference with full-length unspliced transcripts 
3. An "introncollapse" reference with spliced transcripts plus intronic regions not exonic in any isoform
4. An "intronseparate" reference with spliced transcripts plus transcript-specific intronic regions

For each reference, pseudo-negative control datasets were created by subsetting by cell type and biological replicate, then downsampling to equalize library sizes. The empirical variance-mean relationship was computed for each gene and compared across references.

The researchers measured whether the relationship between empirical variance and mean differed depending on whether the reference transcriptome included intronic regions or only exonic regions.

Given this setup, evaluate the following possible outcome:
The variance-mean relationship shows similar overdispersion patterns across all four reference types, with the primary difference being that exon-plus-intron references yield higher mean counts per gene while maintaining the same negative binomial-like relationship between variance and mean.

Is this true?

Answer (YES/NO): YES